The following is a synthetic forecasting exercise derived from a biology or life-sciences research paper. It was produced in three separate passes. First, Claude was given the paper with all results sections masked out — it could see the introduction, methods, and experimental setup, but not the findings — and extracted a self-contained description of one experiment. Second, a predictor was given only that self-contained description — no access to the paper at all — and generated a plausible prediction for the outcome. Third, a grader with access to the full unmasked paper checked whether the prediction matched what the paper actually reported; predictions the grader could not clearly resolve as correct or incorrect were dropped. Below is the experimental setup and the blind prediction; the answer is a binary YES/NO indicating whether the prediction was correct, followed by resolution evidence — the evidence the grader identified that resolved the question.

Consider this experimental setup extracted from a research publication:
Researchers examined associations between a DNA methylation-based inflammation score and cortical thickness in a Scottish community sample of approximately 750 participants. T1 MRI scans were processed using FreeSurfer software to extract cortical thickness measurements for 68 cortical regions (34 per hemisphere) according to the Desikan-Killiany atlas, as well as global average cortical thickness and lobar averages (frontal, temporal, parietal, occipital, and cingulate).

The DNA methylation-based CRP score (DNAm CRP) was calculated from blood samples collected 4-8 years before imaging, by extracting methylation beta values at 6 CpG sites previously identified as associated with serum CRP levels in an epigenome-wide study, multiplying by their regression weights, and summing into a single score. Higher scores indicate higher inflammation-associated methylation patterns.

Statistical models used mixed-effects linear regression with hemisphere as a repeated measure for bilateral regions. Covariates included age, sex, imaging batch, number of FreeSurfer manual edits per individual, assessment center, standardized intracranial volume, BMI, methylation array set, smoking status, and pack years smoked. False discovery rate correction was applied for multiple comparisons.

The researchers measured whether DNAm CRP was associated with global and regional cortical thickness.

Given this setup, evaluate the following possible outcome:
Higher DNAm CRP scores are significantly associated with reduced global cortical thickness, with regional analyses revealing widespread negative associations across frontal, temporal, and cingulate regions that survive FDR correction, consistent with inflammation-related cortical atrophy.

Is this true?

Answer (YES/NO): NO